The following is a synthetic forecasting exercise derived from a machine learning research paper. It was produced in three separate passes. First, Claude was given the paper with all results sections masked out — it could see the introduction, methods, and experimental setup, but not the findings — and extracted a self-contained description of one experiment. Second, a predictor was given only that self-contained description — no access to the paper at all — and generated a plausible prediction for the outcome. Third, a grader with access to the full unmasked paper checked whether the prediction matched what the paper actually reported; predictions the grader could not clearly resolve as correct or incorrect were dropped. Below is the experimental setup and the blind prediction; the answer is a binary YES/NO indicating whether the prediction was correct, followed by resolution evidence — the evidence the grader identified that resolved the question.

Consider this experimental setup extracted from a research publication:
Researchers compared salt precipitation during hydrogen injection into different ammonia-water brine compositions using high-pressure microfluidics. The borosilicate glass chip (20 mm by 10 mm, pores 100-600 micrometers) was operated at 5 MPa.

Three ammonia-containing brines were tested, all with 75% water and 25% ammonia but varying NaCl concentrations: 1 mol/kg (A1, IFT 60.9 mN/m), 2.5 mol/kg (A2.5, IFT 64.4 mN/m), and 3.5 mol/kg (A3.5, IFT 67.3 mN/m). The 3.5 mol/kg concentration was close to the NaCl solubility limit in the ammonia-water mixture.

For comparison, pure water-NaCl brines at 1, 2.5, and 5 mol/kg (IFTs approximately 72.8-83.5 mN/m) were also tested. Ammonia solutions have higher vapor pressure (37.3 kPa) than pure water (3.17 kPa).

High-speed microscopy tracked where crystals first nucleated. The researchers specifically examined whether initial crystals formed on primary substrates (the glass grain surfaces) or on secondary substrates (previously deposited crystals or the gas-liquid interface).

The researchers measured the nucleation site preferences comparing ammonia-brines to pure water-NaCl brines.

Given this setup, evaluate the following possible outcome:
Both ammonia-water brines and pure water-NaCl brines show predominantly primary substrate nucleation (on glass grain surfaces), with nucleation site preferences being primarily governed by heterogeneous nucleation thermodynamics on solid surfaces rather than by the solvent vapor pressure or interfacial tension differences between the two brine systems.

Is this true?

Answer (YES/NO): NO